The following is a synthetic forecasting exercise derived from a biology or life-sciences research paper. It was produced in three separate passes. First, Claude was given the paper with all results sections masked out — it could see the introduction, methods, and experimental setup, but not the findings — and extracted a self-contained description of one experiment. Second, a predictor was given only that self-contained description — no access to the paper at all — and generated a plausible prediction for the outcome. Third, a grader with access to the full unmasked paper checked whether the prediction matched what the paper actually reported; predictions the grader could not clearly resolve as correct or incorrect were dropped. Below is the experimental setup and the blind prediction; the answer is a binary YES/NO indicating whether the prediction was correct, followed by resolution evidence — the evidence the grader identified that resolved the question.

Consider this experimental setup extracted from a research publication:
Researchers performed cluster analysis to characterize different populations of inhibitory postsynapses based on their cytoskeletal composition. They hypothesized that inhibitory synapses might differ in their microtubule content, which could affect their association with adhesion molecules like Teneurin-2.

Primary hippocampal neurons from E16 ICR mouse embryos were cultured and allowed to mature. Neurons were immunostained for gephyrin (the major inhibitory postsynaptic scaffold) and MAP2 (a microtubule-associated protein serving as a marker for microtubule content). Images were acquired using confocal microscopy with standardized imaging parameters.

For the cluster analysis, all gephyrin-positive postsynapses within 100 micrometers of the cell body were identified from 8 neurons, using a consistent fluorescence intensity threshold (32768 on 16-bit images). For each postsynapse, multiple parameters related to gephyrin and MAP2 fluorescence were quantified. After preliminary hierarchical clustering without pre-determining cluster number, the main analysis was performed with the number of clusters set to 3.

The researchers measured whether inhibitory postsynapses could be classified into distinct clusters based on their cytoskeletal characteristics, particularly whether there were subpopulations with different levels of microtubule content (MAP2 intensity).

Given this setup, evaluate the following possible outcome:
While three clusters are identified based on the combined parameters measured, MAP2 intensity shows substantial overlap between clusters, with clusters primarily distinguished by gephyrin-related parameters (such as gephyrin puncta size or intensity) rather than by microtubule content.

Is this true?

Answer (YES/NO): NO